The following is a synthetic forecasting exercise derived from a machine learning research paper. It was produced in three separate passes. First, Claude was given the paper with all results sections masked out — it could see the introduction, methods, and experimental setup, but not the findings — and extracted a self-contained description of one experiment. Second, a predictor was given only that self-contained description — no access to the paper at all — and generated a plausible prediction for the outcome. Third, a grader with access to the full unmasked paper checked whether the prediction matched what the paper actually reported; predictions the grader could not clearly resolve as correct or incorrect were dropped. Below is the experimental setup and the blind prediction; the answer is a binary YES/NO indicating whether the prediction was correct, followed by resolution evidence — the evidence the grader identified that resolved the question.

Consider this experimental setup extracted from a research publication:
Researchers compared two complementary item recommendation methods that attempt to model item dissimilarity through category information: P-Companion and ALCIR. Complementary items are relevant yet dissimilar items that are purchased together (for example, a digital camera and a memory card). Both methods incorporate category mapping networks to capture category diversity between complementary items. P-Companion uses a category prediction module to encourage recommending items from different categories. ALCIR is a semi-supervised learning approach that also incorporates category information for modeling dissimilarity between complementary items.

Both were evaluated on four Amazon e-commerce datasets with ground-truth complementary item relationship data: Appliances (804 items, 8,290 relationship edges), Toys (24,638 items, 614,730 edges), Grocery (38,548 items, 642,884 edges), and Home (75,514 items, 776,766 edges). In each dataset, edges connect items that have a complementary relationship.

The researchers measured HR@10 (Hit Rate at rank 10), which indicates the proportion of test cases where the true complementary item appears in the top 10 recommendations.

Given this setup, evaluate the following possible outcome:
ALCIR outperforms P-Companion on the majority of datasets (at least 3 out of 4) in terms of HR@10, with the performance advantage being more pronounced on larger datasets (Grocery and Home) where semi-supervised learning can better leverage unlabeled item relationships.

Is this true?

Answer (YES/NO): NO